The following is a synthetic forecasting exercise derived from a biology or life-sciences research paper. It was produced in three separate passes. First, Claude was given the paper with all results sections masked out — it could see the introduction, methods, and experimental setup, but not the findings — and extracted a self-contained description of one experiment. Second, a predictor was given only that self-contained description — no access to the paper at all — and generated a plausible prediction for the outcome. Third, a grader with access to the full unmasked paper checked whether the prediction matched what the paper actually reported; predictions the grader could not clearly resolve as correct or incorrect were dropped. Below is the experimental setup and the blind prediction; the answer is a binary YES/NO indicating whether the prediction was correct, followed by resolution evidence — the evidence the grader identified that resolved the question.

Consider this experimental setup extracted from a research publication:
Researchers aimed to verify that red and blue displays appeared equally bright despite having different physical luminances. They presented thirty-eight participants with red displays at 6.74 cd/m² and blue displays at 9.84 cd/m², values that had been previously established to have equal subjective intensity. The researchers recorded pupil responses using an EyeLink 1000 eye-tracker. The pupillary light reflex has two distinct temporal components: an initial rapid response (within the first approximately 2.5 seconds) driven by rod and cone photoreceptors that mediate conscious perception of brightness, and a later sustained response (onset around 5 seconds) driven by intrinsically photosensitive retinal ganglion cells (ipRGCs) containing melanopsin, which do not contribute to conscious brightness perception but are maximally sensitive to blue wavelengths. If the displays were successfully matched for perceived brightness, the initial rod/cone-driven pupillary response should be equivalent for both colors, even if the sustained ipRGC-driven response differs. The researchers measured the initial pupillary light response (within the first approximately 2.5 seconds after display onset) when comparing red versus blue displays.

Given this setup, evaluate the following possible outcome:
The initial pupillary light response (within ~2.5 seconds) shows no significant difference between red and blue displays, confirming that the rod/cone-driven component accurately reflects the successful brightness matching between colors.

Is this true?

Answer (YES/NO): YES